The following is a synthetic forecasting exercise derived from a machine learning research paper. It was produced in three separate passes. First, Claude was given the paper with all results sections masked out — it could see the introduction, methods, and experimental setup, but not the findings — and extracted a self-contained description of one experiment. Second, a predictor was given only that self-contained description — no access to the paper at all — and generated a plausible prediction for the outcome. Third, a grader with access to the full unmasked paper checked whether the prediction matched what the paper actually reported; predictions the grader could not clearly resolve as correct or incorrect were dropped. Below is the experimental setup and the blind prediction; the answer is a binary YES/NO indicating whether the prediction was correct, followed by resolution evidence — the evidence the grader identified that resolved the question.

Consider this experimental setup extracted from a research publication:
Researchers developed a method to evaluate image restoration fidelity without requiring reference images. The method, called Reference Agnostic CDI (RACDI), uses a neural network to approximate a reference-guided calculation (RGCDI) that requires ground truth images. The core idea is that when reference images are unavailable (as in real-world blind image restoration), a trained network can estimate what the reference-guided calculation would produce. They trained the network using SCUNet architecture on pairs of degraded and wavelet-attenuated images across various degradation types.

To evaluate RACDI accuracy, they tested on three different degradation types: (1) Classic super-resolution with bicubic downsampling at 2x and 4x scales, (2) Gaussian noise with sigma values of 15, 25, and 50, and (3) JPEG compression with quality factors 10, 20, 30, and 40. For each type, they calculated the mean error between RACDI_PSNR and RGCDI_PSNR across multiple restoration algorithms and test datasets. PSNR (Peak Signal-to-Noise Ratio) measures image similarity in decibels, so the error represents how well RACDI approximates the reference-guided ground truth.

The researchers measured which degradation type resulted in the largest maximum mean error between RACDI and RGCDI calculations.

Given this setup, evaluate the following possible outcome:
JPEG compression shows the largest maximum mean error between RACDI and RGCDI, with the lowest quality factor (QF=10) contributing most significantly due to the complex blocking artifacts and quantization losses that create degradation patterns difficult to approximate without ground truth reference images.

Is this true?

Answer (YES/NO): YES